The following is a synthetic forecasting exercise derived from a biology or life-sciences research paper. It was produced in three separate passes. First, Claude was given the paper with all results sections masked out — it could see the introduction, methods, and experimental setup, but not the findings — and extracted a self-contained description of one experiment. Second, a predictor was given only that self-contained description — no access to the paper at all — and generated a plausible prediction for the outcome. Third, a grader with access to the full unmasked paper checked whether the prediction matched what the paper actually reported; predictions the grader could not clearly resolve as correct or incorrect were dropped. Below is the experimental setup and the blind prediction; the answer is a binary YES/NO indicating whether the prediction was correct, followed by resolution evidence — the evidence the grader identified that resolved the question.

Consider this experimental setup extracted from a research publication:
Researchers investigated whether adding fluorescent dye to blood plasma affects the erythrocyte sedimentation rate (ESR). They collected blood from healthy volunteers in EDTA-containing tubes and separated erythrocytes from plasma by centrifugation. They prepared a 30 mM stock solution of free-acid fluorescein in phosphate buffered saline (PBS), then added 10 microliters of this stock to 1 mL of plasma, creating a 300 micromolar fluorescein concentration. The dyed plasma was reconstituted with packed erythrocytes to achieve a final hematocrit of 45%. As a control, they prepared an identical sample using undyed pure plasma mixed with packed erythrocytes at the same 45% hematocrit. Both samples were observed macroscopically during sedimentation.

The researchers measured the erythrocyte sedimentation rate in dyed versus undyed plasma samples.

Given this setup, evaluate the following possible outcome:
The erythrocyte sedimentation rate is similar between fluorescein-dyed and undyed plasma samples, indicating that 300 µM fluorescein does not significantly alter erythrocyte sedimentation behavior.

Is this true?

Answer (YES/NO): YES